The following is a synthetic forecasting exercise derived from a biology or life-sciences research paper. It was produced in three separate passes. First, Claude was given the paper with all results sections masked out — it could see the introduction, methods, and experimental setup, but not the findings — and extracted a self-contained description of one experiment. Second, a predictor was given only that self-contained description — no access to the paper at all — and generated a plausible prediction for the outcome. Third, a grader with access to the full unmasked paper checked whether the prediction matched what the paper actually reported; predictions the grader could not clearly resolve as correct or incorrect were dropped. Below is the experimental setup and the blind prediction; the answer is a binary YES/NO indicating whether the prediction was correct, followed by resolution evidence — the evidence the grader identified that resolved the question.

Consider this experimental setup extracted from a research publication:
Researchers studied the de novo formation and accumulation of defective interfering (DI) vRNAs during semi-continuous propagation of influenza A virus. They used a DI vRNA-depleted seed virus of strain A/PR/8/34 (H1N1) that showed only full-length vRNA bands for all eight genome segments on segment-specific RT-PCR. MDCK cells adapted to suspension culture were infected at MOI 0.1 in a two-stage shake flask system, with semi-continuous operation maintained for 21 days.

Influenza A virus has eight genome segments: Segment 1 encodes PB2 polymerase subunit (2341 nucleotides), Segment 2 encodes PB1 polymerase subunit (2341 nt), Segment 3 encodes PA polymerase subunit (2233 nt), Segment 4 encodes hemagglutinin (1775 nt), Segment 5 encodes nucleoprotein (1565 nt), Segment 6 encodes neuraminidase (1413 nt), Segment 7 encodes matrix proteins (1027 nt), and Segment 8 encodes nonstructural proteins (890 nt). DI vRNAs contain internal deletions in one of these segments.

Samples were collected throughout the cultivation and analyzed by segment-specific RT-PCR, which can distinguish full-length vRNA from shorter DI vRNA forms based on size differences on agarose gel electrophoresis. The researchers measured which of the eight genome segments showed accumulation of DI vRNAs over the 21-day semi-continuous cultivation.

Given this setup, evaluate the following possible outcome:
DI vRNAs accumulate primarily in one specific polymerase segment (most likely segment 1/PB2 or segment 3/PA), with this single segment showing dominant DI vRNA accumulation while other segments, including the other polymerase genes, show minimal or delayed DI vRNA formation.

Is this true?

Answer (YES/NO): NO